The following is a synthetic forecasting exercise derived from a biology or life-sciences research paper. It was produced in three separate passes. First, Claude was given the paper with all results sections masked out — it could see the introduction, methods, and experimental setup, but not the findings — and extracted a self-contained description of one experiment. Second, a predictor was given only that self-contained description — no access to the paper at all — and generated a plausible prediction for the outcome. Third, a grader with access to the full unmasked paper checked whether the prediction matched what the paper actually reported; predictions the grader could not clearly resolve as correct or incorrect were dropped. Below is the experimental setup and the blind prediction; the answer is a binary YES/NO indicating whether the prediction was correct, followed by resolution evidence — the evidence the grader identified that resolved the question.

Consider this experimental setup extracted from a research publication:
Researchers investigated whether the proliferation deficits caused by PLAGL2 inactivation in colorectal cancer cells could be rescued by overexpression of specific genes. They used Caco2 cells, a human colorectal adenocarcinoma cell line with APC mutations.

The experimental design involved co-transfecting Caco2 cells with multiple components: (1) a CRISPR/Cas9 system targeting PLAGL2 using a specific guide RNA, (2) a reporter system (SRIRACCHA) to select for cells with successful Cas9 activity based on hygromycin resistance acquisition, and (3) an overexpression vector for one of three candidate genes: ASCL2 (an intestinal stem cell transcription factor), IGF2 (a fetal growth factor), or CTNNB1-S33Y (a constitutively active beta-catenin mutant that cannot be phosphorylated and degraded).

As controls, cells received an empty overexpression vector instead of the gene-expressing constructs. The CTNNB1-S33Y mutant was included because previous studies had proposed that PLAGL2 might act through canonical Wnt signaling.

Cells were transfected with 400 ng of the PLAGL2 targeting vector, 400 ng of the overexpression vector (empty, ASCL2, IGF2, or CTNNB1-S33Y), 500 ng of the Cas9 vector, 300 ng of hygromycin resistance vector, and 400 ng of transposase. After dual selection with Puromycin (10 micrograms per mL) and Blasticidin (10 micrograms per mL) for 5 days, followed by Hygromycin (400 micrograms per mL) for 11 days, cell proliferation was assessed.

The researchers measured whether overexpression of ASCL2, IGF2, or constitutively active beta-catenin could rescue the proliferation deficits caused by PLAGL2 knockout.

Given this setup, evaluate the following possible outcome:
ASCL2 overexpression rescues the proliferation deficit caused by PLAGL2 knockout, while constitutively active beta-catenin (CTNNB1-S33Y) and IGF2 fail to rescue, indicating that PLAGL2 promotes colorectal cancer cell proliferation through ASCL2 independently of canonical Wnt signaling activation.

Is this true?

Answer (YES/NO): YES